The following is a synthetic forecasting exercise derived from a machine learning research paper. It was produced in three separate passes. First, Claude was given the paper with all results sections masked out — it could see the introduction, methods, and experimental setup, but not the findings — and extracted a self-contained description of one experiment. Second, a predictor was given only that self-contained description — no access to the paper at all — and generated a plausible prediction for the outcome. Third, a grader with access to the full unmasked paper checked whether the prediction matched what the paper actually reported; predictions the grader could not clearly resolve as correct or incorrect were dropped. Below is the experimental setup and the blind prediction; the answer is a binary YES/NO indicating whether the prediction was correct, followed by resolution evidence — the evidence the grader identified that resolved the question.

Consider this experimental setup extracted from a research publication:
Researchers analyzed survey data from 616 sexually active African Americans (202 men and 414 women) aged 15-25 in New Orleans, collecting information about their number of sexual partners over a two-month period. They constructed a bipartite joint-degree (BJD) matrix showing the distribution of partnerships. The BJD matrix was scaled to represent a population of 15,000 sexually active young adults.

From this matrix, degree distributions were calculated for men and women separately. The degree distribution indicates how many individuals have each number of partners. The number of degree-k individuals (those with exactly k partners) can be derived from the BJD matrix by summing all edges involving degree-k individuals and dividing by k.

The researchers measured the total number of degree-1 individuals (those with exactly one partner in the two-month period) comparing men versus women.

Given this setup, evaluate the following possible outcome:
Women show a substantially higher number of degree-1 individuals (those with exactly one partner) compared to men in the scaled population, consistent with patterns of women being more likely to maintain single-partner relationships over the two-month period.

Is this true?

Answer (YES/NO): YES